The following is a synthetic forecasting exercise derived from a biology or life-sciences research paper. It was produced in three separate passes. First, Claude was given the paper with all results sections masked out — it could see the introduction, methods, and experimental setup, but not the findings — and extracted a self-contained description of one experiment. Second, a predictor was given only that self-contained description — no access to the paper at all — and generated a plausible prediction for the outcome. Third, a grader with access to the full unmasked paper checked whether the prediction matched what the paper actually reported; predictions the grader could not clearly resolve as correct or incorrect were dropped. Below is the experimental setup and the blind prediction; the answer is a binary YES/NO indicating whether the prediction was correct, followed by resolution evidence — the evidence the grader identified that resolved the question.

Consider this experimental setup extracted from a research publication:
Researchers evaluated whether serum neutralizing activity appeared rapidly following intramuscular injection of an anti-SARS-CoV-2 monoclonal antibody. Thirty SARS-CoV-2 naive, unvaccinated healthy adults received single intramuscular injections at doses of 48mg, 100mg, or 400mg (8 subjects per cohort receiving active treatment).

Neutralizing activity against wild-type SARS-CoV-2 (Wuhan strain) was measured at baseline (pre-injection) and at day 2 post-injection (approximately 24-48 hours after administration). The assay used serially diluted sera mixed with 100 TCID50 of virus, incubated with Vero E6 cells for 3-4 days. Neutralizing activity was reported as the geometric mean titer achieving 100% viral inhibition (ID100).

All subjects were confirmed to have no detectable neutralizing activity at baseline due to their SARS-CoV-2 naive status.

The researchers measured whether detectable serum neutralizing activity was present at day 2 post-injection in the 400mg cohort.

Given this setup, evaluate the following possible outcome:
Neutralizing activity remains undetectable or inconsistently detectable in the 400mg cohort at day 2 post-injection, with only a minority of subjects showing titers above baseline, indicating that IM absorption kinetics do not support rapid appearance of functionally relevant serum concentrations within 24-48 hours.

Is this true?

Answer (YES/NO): NO